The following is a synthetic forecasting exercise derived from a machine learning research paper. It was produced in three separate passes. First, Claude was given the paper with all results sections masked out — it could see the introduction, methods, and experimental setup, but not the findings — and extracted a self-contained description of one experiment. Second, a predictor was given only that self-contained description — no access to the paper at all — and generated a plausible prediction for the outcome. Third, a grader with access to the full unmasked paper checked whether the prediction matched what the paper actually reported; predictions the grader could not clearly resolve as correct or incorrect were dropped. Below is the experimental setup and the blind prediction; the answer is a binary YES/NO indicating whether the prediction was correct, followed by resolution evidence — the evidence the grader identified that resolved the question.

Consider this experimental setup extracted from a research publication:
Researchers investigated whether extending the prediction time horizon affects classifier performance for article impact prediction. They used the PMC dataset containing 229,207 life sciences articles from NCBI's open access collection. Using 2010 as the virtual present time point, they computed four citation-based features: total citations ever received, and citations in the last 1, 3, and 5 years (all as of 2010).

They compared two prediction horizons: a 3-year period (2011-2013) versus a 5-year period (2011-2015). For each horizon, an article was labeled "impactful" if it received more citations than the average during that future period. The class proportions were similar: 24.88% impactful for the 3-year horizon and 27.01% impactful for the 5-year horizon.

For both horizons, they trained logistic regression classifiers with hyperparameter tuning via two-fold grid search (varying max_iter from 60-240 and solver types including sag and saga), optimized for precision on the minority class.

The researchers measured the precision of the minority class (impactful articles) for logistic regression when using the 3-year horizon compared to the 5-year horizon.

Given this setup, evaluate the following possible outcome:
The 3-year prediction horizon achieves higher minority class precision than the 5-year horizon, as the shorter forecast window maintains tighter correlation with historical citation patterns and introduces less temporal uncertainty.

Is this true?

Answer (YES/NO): NO